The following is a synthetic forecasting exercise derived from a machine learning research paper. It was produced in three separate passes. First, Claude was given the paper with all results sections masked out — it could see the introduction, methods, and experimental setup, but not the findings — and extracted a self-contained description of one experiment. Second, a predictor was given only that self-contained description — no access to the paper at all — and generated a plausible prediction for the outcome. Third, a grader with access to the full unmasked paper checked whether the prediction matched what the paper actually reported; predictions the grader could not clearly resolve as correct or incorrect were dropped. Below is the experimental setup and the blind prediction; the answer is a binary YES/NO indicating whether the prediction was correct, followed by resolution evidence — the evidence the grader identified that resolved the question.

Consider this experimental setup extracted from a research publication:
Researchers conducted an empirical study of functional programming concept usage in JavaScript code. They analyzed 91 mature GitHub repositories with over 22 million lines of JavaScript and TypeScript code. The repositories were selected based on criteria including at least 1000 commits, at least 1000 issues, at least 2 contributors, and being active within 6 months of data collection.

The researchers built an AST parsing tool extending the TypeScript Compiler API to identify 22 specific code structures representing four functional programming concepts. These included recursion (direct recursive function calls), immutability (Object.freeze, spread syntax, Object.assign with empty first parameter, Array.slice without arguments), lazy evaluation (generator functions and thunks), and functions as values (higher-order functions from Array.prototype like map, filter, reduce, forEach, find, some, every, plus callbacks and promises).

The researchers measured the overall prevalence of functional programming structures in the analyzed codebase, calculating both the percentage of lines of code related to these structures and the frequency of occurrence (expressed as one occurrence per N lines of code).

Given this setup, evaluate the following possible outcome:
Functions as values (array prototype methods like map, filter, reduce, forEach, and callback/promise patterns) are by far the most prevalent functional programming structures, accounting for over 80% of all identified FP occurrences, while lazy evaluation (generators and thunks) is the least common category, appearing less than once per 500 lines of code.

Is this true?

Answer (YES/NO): NO